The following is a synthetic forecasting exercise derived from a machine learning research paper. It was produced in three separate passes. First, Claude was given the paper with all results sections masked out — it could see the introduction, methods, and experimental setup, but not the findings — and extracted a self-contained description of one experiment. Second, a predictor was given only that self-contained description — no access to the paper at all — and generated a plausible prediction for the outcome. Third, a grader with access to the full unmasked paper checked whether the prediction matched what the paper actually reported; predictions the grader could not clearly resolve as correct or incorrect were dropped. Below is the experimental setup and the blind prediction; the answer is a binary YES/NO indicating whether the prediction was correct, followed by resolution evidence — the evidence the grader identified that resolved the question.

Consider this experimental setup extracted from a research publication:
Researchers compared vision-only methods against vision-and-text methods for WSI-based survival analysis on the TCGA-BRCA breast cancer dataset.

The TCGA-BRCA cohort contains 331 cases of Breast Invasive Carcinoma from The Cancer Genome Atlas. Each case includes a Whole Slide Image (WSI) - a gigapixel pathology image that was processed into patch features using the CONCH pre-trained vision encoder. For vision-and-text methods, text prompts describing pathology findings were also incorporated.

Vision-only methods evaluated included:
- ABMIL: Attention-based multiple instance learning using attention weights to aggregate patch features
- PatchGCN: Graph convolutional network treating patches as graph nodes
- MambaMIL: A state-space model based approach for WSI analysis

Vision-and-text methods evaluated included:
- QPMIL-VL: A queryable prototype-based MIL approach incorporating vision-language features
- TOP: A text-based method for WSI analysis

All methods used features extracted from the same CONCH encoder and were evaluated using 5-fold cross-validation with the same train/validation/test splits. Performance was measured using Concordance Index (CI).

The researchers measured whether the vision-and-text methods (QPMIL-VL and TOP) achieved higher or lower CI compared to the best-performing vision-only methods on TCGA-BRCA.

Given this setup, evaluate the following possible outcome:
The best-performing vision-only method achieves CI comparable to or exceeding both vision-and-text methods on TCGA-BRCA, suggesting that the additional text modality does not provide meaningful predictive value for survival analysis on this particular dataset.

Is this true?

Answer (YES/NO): YES